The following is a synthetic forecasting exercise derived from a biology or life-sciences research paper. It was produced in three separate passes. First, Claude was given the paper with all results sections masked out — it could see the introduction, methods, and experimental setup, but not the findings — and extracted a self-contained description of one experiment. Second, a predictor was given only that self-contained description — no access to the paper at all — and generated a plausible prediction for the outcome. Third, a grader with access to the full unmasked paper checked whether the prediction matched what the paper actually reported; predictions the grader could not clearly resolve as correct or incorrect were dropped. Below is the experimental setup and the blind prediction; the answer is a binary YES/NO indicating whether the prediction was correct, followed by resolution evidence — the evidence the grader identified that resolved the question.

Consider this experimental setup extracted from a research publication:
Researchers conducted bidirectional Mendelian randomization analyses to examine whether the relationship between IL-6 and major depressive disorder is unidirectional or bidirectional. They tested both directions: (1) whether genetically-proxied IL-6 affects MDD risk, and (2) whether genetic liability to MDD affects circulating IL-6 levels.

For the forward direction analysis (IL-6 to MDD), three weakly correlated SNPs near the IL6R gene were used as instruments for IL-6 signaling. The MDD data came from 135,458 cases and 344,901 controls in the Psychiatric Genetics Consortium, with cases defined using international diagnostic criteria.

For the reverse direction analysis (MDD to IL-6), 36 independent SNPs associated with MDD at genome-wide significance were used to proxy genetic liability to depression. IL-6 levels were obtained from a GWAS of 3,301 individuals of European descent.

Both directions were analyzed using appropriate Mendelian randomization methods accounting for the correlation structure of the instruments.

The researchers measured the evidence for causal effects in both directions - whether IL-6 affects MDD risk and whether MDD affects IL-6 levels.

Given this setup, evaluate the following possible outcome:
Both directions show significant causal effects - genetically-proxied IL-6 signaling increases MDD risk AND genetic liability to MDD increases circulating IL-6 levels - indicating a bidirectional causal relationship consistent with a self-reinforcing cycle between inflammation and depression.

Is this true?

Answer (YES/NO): NO